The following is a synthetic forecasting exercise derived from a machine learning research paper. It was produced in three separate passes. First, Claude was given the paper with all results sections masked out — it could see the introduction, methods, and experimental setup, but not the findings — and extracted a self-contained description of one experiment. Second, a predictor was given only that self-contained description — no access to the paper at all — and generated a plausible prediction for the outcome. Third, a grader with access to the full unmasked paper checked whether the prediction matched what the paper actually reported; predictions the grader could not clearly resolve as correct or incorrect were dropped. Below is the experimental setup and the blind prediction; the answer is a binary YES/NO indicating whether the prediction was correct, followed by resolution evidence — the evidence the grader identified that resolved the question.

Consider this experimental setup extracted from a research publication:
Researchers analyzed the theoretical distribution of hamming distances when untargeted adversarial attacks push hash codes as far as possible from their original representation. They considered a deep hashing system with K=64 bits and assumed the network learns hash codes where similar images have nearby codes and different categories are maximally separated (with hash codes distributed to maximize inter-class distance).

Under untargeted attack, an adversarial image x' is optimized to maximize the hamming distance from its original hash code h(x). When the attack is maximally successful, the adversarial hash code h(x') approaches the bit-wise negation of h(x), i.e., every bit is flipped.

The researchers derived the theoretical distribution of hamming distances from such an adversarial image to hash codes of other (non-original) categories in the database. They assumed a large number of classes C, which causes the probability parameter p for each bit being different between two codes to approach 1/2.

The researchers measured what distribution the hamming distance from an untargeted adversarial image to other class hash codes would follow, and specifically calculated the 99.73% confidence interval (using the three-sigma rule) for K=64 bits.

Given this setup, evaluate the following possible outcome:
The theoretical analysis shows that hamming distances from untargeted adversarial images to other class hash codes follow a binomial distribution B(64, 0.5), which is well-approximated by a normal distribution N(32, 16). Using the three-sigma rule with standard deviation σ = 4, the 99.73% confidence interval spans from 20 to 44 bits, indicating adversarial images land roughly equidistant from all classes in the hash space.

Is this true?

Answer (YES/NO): YES